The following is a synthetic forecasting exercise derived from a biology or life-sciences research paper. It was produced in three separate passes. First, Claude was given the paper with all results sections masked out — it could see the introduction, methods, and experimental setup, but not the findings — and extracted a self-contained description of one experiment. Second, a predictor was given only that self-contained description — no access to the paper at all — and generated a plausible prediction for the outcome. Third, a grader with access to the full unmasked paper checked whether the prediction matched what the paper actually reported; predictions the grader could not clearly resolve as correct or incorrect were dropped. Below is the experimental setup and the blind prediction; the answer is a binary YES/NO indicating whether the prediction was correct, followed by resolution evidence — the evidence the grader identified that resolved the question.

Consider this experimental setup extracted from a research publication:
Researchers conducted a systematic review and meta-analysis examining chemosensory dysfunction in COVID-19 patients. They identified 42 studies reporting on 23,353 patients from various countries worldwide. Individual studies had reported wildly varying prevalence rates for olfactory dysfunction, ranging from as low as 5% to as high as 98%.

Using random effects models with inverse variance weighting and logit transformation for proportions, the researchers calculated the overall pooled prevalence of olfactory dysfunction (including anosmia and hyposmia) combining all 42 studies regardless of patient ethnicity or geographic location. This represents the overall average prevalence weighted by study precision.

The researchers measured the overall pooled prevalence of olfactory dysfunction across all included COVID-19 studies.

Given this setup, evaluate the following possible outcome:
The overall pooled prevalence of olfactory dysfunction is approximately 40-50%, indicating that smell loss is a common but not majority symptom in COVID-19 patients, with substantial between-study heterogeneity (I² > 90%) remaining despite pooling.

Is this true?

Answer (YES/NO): NO